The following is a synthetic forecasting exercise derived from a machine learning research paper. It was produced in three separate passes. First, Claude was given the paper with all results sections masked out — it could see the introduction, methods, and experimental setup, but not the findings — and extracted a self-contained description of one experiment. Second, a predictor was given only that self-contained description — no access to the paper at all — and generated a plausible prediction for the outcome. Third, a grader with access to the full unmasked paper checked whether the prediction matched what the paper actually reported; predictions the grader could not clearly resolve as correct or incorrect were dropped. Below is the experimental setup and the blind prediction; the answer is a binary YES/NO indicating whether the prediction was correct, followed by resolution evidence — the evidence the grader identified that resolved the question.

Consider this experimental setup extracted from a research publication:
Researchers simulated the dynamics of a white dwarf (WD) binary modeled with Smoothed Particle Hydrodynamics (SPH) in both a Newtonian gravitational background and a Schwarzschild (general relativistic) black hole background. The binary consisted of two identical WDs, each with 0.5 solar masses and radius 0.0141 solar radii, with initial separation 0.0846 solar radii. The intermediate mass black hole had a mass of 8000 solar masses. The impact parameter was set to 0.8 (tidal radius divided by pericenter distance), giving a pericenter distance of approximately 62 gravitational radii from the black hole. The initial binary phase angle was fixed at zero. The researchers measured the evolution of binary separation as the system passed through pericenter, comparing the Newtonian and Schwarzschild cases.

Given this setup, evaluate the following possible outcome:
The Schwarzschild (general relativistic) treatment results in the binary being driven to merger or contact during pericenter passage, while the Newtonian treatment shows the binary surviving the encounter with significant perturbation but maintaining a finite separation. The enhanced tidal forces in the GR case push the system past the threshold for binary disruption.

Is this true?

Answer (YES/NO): YES